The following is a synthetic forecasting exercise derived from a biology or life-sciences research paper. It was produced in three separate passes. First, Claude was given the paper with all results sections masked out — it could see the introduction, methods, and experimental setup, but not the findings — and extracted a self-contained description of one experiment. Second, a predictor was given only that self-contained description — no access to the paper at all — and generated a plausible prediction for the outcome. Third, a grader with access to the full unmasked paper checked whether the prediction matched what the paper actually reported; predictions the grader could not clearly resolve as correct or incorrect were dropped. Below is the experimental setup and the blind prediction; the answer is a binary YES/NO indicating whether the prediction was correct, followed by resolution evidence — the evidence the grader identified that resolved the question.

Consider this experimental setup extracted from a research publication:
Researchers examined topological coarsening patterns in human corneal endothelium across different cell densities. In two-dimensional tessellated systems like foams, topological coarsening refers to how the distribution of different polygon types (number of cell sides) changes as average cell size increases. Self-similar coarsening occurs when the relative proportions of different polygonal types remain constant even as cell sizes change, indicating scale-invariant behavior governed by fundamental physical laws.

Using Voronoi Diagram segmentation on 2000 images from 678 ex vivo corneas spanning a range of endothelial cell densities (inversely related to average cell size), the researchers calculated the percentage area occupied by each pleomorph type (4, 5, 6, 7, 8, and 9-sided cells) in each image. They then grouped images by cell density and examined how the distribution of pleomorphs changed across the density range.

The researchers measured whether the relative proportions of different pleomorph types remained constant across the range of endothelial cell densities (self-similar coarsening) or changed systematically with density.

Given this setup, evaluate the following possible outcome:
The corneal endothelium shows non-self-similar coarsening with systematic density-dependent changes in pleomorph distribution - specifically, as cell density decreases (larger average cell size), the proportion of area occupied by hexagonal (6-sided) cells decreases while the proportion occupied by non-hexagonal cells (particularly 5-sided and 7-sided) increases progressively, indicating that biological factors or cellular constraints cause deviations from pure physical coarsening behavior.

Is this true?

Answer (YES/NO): NO